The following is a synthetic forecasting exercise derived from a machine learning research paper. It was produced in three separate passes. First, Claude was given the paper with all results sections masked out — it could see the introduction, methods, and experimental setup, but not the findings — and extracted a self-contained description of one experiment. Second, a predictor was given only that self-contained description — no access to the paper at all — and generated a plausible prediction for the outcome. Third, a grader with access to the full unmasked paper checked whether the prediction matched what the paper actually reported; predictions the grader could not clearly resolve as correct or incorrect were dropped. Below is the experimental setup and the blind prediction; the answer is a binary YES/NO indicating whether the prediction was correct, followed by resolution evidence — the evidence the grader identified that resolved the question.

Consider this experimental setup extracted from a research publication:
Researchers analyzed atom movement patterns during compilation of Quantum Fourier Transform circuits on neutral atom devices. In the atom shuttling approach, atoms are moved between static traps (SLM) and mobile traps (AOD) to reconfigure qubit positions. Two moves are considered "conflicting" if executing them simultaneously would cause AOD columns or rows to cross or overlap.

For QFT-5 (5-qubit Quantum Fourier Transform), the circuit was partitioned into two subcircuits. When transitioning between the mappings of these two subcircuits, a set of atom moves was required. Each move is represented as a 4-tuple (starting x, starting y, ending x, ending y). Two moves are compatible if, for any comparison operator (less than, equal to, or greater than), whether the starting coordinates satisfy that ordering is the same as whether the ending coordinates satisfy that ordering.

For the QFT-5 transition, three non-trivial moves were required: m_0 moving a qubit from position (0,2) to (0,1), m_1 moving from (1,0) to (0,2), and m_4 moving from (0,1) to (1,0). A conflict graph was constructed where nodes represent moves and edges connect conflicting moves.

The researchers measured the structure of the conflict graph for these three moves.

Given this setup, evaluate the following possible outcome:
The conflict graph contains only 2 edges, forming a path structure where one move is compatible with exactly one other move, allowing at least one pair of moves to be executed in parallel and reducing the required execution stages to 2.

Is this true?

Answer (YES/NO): NO